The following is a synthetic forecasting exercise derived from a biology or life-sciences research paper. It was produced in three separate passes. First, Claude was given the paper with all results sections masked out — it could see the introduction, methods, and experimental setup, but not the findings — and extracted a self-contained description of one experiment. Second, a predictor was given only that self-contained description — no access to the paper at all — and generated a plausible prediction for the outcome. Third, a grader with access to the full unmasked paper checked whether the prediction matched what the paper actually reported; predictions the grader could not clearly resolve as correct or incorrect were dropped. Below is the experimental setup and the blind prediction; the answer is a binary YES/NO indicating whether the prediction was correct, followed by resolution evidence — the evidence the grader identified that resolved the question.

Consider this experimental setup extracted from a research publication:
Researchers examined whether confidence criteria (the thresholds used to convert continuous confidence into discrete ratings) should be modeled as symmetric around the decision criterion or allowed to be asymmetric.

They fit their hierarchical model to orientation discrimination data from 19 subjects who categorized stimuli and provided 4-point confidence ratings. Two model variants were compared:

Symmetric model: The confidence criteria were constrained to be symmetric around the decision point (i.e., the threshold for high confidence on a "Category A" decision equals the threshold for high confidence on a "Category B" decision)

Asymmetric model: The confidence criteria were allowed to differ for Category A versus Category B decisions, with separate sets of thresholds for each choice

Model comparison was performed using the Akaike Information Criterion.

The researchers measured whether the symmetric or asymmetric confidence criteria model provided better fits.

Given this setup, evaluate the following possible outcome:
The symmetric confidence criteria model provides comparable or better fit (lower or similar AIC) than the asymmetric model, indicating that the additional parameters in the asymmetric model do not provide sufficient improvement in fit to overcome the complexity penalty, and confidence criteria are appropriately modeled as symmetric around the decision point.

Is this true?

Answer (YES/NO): NO